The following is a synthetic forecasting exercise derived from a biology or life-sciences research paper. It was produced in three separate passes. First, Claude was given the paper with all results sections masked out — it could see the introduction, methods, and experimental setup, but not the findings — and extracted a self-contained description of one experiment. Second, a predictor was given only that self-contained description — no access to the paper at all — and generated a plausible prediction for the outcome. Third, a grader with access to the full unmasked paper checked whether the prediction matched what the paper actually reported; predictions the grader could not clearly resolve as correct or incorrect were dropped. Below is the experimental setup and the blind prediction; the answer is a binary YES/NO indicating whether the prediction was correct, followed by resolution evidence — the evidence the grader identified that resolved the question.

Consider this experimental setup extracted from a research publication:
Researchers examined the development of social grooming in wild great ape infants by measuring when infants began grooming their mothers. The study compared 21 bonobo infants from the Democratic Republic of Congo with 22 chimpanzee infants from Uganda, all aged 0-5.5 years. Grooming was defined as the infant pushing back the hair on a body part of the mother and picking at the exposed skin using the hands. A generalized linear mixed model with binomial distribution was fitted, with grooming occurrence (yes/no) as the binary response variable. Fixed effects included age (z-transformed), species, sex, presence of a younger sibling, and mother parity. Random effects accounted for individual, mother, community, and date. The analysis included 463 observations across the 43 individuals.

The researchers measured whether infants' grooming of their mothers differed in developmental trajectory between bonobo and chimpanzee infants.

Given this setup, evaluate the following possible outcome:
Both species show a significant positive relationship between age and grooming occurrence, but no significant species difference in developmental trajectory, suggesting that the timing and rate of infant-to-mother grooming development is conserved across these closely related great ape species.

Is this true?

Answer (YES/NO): YES